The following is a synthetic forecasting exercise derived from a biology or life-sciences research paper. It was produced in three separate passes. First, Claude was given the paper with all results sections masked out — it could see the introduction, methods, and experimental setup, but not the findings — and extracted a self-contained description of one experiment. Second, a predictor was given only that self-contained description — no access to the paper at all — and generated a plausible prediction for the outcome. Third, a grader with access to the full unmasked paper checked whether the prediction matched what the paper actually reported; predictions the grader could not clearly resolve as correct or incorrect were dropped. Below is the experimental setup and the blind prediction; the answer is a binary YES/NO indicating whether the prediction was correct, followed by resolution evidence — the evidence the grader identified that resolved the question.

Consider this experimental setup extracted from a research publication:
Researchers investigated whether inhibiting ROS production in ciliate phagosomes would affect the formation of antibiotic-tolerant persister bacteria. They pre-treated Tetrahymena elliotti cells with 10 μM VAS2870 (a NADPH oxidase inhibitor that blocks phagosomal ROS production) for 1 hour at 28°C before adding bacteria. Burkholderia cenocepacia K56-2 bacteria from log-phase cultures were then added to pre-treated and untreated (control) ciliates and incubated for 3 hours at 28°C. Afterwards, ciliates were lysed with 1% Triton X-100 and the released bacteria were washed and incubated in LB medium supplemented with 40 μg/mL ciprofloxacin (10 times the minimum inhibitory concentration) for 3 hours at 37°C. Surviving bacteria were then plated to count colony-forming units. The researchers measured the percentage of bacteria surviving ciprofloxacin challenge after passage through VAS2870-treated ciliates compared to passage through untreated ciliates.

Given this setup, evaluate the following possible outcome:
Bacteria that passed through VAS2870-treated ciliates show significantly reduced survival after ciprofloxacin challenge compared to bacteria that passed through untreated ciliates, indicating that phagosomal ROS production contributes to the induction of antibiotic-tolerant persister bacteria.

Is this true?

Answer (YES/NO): YES